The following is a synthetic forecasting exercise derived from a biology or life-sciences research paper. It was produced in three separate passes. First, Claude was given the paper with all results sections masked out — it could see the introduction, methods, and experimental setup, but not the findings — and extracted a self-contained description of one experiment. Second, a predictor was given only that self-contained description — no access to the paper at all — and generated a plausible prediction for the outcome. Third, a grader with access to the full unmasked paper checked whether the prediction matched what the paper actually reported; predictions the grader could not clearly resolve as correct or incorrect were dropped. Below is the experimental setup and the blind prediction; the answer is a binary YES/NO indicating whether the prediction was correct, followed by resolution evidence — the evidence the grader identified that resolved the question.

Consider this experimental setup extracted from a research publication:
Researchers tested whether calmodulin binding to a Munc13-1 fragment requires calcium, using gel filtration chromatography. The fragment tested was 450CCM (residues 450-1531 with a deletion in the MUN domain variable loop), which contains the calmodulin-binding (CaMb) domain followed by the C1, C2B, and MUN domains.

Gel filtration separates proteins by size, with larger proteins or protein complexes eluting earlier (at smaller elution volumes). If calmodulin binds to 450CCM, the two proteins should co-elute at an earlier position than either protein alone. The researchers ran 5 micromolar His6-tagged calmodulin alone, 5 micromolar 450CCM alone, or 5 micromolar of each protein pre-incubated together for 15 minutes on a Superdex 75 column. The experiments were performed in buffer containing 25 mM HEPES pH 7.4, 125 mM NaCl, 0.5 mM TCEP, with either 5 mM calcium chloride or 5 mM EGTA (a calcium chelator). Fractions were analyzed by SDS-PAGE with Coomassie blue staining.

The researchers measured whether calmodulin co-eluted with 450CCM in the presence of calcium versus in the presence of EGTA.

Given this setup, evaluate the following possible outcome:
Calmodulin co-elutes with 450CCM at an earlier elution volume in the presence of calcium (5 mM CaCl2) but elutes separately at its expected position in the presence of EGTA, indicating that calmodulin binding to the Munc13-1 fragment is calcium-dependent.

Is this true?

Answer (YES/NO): NO